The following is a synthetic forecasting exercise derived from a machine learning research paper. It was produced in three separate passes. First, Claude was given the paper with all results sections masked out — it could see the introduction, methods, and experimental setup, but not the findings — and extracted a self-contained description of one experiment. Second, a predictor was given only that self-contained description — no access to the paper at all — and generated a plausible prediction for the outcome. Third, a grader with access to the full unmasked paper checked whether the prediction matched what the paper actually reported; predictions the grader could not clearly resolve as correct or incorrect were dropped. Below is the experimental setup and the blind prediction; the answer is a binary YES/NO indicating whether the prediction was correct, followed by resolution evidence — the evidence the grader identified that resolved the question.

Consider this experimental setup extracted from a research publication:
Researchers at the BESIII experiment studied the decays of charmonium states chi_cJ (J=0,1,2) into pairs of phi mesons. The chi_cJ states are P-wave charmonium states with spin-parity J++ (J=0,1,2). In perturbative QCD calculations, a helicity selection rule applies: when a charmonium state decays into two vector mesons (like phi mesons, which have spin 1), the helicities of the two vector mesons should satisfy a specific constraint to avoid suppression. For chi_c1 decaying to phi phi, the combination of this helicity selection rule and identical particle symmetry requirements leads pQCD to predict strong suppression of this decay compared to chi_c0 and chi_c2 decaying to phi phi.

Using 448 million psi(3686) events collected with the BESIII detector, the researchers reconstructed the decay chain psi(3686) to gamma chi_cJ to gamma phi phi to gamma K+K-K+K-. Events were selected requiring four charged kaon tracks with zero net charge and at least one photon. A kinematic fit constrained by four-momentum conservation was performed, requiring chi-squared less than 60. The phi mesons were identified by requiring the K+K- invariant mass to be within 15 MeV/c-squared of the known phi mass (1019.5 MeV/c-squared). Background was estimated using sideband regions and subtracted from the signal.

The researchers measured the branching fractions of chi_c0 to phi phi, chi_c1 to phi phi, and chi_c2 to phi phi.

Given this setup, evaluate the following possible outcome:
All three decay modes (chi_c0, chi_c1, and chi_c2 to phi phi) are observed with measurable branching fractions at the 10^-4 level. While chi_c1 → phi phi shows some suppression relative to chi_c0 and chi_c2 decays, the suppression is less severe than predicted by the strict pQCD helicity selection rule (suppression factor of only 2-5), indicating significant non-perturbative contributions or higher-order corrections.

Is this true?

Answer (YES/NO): YES